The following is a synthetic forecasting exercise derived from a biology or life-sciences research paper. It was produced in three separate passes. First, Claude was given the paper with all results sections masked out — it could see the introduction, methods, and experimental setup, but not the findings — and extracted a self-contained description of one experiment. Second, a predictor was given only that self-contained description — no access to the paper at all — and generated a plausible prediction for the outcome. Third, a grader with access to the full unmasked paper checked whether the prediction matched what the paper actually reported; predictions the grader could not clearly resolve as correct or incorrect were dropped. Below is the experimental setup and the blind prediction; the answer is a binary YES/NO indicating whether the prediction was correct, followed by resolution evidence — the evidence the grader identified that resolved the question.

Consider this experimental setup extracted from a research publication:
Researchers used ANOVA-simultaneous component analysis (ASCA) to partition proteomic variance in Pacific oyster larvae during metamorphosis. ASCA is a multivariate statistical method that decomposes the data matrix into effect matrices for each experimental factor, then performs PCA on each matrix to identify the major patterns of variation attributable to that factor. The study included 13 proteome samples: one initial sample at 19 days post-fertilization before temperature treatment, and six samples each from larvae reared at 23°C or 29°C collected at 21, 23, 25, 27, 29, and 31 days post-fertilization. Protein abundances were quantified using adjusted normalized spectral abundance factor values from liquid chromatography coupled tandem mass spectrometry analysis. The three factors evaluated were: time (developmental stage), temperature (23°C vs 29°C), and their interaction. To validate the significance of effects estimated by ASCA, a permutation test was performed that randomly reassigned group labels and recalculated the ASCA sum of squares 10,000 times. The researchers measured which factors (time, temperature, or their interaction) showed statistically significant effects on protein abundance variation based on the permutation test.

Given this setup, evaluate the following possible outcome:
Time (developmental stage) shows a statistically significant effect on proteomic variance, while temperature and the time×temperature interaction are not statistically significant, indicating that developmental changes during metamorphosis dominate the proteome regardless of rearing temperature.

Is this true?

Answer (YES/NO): YES